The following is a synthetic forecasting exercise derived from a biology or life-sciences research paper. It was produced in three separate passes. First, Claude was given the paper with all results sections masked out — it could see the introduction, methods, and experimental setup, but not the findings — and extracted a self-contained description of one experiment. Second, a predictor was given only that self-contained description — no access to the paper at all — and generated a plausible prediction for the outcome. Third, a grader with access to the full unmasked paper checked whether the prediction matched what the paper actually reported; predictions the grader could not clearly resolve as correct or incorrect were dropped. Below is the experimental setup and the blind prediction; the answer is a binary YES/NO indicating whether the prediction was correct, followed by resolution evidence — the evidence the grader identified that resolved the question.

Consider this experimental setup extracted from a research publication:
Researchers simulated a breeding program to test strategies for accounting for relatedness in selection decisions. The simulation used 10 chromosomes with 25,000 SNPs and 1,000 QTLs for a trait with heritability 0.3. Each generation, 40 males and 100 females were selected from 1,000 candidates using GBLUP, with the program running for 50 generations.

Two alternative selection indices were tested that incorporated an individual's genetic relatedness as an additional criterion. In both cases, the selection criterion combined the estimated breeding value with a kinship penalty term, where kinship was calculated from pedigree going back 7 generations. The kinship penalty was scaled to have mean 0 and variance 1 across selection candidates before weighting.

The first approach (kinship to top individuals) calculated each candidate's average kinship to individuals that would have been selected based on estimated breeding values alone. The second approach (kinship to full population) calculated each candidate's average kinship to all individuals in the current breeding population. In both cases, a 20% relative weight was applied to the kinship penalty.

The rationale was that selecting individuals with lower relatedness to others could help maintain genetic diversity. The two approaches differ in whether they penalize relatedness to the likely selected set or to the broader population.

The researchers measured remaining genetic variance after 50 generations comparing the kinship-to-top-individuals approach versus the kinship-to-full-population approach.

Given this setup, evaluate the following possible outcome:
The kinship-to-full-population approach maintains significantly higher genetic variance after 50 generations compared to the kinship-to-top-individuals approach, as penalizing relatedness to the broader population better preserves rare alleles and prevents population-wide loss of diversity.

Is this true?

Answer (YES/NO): NO